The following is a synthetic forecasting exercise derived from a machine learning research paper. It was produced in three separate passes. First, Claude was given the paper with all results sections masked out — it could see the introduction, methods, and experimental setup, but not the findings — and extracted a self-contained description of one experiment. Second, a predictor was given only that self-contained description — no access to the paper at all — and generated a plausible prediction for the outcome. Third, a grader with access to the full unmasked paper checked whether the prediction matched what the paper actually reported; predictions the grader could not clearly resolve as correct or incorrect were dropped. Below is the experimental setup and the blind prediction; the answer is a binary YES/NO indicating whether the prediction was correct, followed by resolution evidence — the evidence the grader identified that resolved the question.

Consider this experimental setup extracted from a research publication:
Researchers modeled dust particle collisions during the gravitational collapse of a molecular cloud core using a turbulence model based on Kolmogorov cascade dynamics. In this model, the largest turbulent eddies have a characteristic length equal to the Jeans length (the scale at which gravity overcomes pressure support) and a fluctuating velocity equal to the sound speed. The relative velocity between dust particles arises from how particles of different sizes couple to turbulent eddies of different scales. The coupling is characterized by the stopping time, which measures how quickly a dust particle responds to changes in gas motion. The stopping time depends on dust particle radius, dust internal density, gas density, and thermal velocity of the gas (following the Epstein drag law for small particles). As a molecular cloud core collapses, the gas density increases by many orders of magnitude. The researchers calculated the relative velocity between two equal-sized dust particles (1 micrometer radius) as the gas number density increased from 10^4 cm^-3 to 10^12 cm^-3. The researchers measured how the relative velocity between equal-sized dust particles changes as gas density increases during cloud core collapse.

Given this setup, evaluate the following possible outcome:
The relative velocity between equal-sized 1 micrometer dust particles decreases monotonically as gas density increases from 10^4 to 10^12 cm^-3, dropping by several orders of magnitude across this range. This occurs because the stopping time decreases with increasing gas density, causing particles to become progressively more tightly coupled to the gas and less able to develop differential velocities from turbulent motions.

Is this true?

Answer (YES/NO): YES